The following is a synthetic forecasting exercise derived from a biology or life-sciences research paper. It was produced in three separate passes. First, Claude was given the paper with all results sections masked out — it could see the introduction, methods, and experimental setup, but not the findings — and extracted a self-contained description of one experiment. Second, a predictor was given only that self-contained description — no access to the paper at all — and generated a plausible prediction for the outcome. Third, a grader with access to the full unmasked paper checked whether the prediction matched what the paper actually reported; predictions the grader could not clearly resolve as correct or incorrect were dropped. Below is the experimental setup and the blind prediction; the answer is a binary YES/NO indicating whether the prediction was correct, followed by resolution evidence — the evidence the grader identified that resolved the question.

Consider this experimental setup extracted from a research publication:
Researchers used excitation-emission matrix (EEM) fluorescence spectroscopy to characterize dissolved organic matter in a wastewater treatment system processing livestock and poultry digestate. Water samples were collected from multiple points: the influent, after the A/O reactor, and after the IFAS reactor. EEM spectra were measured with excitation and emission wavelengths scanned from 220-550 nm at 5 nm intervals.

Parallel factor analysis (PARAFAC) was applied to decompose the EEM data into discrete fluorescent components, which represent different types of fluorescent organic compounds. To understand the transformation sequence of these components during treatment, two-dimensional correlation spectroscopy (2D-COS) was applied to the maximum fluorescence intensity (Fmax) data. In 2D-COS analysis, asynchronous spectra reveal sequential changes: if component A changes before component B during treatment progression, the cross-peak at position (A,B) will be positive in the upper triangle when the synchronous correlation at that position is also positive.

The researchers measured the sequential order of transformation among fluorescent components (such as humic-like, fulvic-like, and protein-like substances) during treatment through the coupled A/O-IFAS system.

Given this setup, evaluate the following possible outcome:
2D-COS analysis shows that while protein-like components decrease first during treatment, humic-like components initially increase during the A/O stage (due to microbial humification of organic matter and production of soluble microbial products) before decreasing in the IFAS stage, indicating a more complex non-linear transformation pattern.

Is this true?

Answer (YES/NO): NO